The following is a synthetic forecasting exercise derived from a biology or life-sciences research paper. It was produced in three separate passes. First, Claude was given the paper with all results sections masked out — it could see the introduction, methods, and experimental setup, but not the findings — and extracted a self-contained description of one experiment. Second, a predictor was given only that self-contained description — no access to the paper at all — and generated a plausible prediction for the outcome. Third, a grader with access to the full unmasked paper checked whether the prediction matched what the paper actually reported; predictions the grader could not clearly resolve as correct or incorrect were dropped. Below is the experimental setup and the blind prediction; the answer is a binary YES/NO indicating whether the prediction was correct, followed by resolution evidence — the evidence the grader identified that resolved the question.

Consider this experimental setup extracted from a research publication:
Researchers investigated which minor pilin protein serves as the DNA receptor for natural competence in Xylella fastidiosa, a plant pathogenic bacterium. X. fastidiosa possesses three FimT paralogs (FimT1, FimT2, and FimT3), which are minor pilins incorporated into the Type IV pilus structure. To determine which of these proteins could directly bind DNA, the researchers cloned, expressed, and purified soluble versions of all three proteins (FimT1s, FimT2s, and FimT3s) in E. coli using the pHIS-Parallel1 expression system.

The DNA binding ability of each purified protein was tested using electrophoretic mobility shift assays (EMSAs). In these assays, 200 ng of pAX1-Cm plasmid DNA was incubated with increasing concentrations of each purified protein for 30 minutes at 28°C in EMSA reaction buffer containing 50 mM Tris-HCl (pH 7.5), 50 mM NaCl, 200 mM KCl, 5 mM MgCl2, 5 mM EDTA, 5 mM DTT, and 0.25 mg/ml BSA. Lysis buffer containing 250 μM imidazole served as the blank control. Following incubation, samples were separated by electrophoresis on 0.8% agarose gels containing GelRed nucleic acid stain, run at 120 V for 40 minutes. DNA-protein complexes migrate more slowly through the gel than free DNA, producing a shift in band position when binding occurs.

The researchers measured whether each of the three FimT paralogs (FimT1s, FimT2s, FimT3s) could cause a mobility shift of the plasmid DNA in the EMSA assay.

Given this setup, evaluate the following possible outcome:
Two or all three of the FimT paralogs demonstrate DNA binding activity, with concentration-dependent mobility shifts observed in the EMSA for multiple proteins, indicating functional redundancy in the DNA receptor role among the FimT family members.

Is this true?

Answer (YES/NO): NO